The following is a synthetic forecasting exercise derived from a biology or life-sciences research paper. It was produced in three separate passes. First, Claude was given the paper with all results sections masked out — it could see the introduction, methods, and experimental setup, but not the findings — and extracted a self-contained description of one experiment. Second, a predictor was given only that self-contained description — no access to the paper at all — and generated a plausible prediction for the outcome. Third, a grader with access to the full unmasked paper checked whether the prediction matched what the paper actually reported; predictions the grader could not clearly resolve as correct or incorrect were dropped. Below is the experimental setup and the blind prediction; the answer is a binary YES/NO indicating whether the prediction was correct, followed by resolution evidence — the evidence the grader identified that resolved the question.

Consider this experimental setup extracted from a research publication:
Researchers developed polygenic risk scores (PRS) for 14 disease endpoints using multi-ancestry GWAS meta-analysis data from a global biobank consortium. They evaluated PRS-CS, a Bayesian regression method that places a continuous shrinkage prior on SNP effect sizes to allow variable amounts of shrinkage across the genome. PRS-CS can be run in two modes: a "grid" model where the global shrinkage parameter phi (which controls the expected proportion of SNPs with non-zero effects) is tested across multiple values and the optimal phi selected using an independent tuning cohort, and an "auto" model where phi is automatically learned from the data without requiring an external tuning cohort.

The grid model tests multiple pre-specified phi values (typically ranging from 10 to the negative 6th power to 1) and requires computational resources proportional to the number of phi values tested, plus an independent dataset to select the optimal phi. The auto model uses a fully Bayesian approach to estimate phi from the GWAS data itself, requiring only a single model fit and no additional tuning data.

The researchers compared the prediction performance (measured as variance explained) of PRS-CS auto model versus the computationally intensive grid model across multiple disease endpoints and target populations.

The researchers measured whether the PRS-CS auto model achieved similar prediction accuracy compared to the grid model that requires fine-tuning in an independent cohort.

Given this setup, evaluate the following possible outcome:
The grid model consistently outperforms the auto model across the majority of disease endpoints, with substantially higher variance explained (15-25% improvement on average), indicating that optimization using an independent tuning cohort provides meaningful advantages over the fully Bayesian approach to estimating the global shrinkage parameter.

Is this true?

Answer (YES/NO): NO